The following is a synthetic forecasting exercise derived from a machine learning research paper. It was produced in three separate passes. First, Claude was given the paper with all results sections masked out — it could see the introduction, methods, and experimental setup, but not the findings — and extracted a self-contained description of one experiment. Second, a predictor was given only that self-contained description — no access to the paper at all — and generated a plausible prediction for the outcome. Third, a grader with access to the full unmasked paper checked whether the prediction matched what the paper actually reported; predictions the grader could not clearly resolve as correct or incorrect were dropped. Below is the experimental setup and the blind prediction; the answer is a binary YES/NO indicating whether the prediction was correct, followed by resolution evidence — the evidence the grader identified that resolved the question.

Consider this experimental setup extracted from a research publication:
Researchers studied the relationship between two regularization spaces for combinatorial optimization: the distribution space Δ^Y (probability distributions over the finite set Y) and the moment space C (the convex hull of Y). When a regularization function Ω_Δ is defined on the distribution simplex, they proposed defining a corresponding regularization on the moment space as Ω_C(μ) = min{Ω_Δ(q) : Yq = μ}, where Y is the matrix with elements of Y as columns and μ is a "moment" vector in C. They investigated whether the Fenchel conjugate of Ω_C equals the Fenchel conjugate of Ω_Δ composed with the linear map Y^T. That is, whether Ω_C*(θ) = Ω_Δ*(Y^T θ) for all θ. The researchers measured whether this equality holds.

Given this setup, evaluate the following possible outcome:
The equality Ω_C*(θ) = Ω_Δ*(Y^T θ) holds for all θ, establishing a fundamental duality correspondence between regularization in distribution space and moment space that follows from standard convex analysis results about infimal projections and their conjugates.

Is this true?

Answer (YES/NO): YES